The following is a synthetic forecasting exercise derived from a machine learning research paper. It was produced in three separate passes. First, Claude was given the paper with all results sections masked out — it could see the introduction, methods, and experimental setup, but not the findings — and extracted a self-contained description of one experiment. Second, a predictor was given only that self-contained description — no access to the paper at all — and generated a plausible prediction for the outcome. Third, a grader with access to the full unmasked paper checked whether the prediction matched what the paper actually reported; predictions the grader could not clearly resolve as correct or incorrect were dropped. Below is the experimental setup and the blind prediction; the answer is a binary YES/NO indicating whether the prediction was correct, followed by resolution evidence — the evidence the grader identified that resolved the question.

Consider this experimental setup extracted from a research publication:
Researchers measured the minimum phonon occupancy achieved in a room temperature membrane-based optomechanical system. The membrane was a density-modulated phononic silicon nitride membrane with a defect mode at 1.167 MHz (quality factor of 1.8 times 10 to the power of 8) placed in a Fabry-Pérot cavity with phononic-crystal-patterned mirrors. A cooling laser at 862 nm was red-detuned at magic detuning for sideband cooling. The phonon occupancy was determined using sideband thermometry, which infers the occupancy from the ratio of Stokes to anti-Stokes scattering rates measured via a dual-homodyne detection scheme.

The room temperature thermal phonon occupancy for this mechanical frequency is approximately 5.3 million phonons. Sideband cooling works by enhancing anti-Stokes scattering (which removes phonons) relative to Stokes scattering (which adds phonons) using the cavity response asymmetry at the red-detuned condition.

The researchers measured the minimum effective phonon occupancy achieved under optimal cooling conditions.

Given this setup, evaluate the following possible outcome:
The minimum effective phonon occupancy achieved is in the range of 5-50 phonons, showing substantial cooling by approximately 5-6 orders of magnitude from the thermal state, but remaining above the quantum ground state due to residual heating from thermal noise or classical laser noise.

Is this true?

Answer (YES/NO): YES